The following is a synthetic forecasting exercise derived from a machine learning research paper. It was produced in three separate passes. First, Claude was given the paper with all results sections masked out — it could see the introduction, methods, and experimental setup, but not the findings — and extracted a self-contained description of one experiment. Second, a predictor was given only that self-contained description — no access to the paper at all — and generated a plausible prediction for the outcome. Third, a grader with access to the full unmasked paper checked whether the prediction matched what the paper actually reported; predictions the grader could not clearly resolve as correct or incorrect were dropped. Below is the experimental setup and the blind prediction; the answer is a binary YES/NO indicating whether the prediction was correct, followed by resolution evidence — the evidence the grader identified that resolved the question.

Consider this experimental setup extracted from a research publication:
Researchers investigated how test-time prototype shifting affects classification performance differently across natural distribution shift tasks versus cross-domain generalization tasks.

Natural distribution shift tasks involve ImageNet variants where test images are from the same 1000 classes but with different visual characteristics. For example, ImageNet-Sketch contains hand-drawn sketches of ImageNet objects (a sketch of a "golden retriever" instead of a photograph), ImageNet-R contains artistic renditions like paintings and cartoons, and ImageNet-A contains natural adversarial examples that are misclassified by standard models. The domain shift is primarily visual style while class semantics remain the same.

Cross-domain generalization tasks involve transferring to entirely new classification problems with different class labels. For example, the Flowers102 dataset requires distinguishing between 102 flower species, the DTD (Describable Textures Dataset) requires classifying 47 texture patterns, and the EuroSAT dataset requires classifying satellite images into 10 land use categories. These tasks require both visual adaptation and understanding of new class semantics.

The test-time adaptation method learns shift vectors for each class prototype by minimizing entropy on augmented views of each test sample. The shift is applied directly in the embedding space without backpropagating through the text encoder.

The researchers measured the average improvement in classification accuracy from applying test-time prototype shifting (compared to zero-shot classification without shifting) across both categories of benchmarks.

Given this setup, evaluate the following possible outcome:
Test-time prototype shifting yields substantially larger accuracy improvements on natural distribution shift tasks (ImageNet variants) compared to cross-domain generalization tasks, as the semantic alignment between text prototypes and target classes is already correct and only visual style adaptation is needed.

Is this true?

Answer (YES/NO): YES